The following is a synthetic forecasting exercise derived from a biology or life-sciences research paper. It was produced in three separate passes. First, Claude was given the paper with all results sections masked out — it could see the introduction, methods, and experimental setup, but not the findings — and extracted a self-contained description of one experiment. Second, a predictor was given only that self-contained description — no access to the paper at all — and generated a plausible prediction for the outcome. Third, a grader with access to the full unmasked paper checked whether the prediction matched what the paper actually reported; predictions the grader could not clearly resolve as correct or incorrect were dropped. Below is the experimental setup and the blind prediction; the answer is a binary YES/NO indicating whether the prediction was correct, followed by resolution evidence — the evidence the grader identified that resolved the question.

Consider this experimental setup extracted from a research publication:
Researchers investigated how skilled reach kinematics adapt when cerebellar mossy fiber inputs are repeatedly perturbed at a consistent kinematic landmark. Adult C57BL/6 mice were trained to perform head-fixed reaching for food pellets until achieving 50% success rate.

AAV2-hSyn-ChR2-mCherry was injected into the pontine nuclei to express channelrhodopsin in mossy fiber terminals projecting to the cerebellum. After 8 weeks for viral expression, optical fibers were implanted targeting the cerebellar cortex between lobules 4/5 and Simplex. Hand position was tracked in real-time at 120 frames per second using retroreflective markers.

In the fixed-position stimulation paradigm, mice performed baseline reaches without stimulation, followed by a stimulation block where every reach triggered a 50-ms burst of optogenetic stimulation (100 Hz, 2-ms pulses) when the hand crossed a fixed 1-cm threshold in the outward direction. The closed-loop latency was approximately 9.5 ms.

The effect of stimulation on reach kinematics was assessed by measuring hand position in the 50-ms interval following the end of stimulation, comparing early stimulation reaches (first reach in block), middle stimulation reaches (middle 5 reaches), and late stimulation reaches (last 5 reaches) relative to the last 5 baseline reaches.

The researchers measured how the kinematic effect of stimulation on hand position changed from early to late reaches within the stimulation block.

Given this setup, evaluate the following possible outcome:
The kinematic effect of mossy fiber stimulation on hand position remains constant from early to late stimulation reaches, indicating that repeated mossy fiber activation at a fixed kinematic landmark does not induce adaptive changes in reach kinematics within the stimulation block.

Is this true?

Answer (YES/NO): NO